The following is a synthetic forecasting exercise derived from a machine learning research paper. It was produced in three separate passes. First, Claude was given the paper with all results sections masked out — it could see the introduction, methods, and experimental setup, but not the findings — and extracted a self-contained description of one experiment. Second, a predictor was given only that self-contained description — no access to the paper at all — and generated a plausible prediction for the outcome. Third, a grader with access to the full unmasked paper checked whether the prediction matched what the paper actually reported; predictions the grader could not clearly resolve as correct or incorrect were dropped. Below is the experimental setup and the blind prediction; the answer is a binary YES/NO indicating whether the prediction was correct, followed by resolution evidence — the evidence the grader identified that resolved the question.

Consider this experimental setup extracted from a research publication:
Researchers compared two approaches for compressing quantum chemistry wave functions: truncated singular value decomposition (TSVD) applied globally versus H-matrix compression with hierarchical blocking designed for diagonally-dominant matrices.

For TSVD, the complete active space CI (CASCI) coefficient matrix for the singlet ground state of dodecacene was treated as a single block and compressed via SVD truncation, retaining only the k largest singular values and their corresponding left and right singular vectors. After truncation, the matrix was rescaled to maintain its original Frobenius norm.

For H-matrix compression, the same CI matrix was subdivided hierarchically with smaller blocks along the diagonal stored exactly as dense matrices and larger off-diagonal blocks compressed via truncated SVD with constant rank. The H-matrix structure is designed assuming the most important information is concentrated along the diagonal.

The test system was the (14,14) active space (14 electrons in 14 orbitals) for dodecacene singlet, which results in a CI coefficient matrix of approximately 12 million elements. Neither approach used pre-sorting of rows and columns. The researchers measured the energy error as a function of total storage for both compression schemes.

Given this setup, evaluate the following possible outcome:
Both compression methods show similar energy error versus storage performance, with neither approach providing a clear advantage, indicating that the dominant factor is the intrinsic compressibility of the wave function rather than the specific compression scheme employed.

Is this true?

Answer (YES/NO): NO